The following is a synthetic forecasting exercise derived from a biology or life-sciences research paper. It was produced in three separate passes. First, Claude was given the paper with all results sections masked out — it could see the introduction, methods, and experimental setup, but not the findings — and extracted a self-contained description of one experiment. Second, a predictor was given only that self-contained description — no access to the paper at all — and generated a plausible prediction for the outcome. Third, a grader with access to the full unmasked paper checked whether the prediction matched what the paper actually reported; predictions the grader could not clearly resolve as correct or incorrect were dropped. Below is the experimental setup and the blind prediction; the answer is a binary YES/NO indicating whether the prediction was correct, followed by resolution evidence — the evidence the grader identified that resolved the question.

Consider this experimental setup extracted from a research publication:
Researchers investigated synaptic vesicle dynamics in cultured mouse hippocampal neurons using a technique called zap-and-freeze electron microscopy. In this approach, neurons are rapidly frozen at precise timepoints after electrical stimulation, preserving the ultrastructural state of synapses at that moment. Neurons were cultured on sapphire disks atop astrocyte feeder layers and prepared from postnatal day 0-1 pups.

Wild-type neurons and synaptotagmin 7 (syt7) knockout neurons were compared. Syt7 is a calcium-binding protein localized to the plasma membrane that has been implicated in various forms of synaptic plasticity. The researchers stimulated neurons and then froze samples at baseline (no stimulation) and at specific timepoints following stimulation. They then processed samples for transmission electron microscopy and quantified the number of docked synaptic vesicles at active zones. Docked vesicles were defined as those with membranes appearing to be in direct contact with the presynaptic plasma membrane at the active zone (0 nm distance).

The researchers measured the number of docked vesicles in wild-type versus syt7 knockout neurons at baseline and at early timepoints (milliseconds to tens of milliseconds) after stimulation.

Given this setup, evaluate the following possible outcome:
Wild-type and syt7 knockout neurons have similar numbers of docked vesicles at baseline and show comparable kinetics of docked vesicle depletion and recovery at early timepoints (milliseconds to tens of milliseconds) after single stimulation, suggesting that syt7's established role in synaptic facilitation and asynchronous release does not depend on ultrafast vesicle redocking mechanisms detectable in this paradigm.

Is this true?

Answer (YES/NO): NO